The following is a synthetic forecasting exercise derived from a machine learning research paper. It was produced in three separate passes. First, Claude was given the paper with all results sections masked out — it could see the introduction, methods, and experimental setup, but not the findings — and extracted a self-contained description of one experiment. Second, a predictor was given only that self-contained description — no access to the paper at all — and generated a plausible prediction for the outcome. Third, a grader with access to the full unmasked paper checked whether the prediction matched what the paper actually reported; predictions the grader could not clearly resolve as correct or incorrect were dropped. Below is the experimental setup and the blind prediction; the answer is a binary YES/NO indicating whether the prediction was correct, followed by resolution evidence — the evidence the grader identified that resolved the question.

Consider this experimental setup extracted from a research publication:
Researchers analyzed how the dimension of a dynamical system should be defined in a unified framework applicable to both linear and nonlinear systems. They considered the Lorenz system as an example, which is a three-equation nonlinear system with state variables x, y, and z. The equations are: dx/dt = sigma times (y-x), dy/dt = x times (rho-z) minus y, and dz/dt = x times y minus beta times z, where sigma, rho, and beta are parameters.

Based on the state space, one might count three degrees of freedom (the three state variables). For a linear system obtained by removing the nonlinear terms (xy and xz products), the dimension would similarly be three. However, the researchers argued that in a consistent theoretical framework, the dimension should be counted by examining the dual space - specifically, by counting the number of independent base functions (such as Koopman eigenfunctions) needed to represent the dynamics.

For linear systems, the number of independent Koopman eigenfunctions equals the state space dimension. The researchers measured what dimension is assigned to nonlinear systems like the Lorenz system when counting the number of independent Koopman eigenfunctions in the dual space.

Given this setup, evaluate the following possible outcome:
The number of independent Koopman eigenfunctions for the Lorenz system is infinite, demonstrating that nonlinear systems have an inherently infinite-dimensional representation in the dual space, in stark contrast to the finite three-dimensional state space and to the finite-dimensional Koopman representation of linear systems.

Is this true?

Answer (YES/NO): YES